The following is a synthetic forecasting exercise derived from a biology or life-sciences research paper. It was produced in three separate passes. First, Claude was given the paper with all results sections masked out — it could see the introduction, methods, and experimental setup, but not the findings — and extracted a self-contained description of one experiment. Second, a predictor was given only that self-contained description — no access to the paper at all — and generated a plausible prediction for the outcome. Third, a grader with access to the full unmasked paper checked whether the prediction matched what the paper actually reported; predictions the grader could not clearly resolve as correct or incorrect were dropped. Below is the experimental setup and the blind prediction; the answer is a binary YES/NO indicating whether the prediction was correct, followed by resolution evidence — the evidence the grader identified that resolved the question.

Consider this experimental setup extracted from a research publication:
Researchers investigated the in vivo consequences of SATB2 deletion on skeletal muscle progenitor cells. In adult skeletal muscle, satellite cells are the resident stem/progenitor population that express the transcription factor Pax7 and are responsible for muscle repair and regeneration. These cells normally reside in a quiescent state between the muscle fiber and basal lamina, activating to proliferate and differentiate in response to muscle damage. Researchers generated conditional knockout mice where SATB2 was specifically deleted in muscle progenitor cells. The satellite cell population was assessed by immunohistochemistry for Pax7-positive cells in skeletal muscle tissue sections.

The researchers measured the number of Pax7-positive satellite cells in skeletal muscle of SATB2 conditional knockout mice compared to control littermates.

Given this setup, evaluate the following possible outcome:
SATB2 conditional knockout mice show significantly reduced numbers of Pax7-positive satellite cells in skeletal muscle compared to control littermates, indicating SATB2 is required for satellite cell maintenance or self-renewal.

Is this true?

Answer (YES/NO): YES